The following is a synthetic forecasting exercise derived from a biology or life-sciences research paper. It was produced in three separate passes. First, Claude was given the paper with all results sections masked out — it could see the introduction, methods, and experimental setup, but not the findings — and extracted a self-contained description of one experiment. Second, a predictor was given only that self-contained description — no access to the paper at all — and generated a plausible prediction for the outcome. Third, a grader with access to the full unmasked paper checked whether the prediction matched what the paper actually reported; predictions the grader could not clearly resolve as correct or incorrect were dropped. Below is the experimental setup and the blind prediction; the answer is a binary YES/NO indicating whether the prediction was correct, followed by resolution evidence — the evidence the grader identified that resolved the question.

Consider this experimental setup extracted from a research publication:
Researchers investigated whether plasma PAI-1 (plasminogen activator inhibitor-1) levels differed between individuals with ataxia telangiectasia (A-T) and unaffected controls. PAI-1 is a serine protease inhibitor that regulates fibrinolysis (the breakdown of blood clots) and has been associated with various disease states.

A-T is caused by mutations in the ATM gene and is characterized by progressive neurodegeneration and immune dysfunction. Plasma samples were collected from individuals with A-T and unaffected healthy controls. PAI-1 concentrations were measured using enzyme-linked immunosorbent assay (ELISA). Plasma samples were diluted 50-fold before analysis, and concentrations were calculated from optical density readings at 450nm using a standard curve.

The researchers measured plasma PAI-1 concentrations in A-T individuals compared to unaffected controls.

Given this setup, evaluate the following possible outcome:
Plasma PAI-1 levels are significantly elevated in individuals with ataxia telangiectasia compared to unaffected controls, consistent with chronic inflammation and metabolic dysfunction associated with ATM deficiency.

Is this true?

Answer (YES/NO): YES